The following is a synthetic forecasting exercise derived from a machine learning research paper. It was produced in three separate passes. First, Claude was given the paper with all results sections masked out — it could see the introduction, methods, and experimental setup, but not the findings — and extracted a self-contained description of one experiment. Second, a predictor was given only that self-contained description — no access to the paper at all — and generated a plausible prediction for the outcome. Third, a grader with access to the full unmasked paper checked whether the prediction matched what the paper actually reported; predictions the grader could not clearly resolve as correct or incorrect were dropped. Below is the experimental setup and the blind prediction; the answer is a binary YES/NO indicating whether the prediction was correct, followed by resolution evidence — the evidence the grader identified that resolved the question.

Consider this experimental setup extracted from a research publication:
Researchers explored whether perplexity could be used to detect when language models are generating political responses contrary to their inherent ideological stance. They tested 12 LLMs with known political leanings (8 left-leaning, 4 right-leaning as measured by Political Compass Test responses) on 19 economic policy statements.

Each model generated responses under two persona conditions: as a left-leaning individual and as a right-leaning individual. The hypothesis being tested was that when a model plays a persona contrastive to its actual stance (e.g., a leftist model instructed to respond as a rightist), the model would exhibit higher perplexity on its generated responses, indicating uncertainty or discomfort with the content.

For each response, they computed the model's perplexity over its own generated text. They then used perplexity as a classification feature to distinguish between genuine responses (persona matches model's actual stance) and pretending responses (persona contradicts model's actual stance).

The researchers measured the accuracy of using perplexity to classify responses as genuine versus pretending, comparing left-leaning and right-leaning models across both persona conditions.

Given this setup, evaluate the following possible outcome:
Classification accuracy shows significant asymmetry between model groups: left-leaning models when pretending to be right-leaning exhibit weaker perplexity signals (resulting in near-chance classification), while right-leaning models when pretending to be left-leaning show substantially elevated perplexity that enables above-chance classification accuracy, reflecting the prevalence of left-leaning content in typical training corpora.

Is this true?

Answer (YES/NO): NO